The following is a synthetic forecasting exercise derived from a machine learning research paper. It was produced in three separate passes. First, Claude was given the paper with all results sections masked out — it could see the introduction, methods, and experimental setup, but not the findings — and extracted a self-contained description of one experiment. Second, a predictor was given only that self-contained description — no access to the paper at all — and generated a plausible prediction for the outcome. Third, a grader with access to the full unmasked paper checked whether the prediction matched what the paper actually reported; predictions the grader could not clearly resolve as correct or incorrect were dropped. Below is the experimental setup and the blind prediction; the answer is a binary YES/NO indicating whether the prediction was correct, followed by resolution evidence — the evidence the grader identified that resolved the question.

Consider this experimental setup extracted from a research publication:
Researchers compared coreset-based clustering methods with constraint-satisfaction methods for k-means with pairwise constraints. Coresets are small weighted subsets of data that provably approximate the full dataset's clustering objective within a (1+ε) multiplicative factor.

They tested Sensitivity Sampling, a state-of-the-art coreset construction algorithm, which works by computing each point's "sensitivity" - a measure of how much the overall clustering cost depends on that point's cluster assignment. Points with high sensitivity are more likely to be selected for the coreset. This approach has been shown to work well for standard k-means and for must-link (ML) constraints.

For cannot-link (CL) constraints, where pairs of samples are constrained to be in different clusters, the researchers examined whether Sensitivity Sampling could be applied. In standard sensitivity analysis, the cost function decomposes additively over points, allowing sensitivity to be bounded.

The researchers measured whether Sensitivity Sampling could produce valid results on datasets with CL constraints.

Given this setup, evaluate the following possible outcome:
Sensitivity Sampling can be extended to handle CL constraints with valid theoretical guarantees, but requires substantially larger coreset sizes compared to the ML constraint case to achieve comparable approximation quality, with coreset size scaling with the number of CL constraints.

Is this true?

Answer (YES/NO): NO